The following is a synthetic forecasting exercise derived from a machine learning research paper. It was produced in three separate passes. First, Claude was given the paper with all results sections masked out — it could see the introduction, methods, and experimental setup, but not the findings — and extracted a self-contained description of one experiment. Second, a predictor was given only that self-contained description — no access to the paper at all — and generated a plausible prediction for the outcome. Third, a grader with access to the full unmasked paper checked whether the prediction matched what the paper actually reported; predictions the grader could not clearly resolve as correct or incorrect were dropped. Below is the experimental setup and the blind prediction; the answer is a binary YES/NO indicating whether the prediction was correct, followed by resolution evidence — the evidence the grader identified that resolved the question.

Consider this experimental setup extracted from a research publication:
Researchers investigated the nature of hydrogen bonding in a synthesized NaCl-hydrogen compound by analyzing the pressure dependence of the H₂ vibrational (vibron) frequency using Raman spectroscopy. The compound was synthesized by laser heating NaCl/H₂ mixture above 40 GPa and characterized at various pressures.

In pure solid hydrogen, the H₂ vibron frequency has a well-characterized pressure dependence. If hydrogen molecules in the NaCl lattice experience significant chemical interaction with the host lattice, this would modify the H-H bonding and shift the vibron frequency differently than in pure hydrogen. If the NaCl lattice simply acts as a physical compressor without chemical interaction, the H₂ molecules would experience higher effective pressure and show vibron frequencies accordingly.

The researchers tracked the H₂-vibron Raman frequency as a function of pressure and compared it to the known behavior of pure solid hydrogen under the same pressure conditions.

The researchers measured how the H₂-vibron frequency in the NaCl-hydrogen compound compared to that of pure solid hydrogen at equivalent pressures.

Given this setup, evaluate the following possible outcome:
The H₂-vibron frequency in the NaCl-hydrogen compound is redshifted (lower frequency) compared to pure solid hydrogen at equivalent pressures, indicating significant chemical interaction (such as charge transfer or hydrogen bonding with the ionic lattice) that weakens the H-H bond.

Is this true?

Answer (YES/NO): NO